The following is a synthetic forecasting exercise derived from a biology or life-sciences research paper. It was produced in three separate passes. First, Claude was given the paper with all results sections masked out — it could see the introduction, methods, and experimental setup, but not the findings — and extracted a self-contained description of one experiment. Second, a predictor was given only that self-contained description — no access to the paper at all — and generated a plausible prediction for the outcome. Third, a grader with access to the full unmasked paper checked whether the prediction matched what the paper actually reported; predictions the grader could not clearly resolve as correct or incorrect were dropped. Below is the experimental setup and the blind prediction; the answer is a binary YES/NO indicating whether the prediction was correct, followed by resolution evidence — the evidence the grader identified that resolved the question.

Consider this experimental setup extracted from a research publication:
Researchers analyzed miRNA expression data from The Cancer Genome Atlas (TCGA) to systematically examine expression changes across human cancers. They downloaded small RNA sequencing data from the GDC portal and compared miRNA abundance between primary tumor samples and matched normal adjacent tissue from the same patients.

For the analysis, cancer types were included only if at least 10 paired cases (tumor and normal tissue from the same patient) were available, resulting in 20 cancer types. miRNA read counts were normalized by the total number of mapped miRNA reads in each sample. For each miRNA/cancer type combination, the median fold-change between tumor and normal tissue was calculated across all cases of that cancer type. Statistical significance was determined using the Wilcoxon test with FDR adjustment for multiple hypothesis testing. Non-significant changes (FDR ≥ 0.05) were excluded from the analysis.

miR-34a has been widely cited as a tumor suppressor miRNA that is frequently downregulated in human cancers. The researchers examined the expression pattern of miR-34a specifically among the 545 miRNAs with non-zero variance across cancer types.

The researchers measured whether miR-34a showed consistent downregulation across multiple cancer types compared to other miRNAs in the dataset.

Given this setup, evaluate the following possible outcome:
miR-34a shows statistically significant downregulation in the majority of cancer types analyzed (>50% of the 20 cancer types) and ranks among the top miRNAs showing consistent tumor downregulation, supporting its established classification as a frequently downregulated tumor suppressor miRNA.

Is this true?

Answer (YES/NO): NO